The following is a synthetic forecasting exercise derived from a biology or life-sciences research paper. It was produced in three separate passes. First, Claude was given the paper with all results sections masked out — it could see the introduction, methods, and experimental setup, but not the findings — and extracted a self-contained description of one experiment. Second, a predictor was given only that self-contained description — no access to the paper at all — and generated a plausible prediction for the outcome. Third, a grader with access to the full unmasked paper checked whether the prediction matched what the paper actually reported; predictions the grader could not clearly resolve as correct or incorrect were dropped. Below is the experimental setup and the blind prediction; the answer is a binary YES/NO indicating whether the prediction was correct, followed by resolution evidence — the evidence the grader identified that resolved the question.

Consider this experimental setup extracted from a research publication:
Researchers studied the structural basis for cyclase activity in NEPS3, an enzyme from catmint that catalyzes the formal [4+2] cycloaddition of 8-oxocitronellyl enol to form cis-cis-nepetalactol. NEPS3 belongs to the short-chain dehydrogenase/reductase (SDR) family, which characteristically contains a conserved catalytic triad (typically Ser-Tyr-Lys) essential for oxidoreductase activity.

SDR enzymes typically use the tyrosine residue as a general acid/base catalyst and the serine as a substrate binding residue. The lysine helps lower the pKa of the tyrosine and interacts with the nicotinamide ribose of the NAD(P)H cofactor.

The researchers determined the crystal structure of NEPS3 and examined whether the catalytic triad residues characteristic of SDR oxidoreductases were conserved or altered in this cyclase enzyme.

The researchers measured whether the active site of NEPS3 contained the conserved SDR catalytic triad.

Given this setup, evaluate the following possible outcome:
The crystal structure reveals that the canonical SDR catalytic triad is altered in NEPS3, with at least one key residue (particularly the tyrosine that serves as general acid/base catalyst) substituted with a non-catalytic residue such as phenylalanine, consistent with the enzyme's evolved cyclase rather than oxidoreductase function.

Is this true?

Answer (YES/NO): NO